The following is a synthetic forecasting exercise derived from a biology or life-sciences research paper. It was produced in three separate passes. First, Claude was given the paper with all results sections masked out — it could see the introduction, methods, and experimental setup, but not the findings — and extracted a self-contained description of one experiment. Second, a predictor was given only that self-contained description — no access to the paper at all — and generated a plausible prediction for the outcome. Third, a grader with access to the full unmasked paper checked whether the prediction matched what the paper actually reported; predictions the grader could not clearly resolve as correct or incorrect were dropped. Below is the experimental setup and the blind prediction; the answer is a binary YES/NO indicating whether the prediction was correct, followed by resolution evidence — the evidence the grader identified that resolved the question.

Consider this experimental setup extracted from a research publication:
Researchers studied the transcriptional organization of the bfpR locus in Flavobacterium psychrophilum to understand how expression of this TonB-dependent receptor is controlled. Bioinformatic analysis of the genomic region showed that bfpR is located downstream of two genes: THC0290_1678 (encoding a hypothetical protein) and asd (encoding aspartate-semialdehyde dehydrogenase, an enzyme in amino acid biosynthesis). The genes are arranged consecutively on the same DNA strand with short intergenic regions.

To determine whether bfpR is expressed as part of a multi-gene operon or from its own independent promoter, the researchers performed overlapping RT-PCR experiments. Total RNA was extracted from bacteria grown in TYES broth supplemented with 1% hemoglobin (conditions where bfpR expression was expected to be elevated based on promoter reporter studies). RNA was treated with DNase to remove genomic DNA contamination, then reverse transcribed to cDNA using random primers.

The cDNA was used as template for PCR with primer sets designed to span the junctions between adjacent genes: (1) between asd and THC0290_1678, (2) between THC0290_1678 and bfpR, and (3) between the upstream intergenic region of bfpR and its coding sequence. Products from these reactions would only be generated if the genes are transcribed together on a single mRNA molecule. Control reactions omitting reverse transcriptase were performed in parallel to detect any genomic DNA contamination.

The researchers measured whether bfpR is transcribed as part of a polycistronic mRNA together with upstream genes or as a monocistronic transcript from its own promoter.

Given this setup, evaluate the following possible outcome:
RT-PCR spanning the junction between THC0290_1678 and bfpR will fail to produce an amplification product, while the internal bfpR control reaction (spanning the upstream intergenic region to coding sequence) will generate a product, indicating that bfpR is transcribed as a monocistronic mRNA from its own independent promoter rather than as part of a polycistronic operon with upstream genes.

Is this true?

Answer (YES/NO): NO